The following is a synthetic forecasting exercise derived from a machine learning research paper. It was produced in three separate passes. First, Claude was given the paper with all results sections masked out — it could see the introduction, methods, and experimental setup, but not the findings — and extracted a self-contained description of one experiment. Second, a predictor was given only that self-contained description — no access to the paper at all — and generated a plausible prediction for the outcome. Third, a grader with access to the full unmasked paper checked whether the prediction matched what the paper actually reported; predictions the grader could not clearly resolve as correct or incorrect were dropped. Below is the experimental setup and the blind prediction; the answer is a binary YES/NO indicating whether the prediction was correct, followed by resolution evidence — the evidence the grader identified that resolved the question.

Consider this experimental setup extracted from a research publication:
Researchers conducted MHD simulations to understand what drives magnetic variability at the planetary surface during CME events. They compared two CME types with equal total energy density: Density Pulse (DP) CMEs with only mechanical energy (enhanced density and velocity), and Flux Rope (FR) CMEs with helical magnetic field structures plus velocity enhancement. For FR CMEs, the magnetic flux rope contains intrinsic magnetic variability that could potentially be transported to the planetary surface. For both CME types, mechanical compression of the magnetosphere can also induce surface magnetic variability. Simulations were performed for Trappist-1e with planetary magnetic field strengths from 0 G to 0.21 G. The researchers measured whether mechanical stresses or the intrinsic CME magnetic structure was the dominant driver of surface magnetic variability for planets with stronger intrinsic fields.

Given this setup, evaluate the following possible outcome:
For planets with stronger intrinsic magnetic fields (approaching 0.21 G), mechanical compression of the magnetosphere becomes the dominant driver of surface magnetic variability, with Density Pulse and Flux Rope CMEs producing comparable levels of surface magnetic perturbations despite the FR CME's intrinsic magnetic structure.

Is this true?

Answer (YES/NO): YES